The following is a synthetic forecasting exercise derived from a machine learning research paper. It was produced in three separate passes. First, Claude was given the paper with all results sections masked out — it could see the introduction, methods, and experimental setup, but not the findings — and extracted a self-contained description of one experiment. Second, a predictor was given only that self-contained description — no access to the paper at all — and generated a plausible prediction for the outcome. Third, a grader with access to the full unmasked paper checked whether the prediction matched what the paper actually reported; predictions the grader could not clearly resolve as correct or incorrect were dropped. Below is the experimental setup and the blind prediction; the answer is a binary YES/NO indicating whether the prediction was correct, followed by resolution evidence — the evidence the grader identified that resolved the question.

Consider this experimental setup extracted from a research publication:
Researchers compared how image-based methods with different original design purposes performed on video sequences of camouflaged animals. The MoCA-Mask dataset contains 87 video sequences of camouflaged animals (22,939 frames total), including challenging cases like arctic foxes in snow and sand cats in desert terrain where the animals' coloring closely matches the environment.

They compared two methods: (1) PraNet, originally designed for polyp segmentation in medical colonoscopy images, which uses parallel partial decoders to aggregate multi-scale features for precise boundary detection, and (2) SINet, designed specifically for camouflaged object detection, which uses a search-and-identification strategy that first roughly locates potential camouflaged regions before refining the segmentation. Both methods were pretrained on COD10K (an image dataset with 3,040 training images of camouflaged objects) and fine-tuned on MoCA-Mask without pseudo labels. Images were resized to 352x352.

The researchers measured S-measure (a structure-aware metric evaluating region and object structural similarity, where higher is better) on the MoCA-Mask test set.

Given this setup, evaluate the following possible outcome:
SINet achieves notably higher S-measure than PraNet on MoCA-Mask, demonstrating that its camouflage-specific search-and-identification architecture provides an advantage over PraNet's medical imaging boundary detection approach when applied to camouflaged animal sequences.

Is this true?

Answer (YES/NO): NO